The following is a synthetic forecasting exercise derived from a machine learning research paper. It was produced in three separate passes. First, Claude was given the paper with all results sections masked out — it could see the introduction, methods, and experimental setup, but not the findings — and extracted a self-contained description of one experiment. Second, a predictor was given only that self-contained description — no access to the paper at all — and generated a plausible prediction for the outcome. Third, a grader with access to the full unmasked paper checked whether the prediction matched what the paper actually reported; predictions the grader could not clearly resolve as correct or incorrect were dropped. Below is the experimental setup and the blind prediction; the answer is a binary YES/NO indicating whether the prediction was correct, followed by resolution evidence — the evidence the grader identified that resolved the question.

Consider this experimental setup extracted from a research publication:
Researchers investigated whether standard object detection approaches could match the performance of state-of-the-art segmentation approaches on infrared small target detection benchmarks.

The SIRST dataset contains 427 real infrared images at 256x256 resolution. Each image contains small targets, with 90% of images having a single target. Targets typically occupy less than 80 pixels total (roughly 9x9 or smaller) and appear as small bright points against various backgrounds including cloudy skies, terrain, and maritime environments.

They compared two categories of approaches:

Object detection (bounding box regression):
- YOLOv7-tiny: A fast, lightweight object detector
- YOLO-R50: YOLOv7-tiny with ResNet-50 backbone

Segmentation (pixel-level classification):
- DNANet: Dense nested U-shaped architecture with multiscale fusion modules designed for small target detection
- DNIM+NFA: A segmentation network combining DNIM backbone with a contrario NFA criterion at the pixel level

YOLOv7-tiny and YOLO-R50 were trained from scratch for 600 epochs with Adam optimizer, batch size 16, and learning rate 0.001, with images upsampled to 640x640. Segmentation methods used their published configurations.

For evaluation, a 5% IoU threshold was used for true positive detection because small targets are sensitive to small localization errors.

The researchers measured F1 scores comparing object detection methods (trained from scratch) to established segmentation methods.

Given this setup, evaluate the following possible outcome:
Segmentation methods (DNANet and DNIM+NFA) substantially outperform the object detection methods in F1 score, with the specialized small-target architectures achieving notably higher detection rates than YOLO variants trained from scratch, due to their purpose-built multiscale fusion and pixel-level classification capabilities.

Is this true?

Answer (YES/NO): NO